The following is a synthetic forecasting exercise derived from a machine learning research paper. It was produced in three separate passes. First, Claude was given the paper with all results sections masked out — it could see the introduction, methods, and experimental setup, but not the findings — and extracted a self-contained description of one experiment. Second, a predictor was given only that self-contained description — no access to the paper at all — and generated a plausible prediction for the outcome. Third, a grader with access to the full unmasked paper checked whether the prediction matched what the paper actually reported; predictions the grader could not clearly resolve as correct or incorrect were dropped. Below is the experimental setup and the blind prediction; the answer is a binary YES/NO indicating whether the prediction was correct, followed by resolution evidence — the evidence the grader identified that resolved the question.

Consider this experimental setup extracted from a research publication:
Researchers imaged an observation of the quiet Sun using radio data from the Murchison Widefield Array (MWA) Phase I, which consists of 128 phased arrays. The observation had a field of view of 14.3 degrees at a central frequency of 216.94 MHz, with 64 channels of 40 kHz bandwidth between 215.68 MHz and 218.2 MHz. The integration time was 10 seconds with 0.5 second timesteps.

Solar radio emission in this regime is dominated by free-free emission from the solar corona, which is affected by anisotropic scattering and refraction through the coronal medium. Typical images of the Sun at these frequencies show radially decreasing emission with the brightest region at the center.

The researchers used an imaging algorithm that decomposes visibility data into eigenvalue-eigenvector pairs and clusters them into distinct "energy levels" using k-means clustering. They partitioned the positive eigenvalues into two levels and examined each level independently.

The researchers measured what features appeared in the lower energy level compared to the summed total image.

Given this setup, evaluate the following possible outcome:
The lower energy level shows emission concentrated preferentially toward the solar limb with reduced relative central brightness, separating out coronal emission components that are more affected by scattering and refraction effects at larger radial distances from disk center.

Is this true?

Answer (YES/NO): YES